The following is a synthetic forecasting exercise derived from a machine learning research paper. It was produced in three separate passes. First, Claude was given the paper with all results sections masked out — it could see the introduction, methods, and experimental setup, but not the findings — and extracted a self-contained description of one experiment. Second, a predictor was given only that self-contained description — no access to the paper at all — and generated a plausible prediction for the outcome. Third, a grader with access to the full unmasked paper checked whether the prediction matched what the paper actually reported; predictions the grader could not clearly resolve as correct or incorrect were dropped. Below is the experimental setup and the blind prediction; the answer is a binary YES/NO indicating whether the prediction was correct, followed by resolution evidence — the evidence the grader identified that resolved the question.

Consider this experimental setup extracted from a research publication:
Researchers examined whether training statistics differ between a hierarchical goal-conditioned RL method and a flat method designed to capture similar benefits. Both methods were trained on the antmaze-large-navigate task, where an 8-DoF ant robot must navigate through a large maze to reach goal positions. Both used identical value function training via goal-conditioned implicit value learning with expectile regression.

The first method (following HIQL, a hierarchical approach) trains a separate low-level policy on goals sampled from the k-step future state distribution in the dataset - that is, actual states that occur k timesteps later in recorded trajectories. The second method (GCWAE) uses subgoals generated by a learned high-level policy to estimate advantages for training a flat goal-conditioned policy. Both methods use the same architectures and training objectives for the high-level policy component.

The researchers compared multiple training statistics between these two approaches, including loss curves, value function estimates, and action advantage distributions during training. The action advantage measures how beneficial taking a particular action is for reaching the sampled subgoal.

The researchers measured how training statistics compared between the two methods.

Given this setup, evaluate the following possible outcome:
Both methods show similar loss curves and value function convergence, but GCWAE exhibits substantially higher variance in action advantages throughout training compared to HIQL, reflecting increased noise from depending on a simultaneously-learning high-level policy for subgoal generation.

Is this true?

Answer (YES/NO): NO